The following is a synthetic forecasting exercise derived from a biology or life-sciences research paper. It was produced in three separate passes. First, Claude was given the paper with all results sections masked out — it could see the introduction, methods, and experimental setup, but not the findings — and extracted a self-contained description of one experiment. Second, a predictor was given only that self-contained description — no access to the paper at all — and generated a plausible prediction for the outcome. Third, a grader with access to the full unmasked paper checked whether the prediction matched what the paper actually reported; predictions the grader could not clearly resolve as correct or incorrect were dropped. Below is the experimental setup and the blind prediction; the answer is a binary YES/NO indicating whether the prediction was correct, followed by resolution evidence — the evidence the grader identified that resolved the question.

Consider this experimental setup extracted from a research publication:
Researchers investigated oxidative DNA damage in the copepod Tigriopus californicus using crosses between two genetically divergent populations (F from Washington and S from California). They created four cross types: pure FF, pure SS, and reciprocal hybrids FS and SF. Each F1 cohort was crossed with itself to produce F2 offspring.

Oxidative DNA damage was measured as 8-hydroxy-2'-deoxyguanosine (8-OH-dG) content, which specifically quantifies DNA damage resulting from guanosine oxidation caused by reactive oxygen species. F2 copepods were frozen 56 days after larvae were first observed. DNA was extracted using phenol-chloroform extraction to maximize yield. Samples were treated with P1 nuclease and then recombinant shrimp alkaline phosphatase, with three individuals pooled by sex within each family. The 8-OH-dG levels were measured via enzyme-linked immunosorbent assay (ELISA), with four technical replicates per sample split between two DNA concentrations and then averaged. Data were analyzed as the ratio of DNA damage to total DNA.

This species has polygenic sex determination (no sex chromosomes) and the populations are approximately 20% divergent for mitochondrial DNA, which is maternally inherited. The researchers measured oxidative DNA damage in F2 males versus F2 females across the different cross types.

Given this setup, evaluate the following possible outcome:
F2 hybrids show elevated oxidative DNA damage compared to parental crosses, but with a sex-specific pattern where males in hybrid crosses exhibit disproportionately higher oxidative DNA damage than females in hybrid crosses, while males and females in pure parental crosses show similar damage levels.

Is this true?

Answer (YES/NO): NO